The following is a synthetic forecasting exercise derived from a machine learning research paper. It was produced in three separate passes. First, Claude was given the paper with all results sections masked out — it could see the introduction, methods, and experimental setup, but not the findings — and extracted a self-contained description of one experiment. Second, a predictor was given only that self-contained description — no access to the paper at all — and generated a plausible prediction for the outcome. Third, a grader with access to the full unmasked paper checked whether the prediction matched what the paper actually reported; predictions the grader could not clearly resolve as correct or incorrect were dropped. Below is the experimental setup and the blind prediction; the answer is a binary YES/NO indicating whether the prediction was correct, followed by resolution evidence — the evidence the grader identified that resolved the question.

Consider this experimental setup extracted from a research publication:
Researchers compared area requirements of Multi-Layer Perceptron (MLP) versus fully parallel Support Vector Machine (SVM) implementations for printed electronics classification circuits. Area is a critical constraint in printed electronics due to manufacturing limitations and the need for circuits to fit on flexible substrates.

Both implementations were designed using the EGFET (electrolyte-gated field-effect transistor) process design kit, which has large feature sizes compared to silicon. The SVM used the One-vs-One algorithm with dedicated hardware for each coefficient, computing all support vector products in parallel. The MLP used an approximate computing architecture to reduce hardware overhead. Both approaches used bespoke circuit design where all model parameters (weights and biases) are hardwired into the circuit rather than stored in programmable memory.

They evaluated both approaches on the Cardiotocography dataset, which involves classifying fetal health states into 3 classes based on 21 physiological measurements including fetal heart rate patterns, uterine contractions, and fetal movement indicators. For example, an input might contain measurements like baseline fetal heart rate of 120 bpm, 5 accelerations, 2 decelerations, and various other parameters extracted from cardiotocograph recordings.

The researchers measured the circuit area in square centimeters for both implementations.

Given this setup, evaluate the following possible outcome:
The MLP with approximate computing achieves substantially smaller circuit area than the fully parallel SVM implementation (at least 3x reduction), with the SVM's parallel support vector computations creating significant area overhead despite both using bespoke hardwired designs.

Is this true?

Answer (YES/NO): NO